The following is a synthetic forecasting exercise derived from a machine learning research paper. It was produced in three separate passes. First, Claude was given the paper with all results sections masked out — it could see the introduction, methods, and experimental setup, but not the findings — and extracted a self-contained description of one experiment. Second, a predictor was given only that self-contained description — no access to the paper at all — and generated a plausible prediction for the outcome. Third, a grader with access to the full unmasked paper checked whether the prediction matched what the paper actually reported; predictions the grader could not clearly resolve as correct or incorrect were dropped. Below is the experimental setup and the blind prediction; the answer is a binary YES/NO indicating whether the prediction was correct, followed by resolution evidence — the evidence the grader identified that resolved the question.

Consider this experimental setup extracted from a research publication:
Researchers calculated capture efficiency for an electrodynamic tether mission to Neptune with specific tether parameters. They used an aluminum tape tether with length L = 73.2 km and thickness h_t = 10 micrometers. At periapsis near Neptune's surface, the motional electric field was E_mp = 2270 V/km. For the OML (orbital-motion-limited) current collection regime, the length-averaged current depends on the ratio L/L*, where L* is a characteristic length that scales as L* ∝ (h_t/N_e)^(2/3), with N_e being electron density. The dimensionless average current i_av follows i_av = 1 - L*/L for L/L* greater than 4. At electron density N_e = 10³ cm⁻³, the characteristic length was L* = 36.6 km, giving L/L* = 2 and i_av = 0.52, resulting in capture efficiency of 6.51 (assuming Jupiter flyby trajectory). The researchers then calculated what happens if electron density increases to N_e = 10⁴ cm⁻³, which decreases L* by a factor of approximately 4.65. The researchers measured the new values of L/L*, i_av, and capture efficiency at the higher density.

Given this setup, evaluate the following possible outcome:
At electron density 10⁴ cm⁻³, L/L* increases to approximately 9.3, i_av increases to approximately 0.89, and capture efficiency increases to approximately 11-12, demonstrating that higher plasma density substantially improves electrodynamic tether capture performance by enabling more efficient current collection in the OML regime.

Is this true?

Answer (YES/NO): YES